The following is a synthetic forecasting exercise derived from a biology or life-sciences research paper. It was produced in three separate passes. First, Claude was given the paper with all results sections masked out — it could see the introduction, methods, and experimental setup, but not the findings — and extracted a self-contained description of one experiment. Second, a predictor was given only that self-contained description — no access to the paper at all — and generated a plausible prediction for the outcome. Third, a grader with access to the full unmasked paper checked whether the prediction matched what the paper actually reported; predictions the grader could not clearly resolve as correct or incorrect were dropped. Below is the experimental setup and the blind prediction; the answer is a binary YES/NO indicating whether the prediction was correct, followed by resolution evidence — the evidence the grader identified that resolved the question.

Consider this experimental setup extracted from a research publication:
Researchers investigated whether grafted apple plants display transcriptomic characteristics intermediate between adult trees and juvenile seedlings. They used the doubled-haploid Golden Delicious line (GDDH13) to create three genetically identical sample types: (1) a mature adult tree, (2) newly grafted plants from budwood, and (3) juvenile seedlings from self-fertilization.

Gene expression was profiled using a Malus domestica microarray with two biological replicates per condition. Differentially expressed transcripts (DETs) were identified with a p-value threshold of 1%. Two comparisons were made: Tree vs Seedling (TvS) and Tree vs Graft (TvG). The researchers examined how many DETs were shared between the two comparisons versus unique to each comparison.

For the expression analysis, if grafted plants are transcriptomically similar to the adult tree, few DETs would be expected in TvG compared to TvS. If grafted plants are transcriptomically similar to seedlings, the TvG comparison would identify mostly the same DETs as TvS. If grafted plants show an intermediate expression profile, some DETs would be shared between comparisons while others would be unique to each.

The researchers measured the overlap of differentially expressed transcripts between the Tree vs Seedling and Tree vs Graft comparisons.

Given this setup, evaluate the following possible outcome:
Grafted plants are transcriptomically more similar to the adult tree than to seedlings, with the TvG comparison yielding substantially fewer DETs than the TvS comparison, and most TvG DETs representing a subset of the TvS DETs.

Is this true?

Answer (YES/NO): NO